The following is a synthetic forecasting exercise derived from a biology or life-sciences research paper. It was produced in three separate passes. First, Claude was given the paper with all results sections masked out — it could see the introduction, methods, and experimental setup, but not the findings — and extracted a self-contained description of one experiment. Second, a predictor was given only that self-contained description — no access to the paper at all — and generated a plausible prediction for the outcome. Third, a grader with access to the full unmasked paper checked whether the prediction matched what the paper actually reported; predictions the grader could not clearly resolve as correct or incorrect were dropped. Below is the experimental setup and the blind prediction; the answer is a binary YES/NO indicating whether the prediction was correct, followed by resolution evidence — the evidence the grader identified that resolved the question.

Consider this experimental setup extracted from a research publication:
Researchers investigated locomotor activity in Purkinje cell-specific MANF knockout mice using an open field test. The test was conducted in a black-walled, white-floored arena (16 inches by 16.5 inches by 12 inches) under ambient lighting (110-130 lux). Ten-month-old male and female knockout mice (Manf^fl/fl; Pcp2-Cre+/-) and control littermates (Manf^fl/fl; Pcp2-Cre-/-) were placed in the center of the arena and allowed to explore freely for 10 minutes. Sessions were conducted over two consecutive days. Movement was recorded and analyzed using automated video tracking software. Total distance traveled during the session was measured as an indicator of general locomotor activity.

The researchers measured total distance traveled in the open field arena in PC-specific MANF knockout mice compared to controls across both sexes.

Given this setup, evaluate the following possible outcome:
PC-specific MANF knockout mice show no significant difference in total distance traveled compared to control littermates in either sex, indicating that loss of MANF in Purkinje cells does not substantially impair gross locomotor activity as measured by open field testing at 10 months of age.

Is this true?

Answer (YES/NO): YES